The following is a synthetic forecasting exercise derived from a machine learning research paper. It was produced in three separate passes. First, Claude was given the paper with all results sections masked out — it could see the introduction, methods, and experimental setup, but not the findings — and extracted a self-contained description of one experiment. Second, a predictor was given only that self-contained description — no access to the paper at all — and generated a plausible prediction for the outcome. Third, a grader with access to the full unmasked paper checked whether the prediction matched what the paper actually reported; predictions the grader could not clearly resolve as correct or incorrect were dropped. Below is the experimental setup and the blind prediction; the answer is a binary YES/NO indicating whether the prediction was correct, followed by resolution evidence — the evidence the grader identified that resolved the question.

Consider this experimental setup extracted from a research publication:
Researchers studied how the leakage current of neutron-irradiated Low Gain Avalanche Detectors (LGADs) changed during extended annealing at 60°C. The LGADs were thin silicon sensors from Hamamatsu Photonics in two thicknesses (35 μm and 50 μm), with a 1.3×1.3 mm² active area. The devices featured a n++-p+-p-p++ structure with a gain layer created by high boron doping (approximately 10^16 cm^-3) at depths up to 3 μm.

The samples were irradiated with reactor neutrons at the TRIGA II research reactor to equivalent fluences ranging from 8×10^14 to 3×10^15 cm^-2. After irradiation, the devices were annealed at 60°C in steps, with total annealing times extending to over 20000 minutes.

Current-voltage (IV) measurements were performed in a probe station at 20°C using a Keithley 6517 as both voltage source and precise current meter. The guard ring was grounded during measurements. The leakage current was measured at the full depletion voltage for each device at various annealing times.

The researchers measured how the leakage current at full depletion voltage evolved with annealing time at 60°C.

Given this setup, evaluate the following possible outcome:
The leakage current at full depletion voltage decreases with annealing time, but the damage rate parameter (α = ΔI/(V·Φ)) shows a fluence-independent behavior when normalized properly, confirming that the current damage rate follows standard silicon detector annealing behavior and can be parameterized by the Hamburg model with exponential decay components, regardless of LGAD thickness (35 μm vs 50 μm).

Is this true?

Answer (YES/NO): NO